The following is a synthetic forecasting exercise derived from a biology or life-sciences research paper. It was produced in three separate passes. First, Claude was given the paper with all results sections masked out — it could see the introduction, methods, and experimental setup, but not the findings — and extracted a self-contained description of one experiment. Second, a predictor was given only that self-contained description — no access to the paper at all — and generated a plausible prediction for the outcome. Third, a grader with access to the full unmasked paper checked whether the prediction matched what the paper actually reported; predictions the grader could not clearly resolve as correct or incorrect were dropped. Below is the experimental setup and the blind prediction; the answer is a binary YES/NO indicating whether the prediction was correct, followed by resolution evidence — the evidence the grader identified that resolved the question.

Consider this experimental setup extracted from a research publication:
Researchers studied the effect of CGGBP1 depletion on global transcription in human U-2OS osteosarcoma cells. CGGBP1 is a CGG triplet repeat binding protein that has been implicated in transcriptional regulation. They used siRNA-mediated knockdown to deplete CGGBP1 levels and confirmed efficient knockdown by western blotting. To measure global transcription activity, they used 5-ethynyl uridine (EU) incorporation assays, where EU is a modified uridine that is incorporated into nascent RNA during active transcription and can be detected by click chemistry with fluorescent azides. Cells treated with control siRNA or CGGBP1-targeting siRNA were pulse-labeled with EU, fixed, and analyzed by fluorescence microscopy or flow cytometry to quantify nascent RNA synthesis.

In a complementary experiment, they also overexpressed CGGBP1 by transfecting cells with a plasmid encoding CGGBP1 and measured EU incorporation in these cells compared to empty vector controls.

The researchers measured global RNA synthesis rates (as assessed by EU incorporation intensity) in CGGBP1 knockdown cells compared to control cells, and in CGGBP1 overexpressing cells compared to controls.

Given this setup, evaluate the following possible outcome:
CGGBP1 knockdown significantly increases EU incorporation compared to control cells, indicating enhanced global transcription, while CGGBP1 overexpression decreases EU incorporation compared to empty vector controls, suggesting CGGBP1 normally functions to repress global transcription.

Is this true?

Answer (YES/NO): YES